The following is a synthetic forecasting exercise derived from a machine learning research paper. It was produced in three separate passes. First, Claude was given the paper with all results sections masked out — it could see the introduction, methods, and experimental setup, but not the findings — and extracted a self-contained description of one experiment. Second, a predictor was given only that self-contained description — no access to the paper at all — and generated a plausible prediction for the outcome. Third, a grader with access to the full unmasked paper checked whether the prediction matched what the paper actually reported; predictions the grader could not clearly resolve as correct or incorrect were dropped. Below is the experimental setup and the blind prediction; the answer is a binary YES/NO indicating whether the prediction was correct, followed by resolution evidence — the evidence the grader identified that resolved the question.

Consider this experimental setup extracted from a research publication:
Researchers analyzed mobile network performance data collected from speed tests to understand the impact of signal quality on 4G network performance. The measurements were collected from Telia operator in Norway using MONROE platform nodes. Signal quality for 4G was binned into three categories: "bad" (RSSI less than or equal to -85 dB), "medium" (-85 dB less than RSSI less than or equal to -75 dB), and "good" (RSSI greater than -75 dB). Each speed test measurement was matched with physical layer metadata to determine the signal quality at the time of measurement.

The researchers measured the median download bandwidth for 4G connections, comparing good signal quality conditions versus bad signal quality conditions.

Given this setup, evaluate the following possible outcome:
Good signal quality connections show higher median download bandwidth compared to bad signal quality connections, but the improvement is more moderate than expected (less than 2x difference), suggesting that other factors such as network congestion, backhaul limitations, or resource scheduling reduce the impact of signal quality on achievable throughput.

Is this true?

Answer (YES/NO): NO